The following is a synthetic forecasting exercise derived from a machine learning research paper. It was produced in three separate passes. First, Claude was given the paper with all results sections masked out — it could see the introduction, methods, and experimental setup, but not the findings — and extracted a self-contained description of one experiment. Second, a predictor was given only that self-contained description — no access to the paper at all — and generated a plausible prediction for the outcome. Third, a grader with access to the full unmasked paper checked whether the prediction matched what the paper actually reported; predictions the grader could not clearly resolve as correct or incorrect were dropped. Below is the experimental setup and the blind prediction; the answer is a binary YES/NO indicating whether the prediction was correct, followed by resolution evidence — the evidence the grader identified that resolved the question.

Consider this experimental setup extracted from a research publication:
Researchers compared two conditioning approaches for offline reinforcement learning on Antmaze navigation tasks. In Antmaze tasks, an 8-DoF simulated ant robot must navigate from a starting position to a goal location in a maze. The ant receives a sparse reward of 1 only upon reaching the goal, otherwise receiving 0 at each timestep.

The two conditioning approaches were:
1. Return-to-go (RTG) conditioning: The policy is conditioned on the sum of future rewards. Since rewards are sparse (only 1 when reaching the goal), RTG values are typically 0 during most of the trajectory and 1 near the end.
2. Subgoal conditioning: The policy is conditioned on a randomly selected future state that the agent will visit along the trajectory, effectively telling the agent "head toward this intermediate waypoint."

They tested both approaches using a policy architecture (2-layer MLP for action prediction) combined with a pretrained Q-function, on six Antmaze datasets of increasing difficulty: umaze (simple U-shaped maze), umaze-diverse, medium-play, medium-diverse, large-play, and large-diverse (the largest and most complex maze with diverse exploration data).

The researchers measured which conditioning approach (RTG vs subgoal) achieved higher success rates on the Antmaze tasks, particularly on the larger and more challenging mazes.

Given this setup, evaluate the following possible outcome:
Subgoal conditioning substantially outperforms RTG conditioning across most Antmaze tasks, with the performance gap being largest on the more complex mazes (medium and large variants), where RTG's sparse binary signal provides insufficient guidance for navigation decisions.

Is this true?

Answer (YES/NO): NO